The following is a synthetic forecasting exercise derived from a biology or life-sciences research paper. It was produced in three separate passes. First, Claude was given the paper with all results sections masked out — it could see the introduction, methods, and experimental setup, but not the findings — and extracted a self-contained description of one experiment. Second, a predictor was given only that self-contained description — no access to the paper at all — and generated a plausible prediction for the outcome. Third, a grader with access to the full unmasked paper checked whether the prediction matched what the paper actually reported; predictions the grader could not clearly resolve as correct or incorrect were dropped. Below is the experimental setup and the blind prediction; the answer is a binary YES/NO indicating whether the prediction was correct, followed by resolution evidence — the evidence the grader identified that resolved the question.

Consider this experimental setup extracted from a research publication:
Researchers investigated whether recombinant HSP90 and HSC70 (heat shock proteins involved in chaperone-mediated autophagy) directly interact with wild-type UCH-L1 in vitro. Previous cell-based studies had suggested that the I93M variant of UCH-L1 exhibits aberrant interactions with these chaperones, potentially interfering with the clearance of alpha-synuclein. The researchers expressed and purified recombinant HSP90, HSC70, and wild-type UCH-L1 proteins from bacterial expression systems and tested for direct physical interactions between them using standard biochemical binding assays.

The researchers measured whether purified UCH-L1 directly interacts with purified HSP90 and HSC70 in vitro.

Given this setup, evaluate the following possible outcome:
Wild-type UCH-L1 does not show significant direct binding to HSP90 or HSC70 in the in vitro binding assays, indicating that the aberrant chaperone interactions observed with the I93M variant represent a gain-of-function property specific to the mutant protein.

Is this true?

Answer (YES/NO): NO